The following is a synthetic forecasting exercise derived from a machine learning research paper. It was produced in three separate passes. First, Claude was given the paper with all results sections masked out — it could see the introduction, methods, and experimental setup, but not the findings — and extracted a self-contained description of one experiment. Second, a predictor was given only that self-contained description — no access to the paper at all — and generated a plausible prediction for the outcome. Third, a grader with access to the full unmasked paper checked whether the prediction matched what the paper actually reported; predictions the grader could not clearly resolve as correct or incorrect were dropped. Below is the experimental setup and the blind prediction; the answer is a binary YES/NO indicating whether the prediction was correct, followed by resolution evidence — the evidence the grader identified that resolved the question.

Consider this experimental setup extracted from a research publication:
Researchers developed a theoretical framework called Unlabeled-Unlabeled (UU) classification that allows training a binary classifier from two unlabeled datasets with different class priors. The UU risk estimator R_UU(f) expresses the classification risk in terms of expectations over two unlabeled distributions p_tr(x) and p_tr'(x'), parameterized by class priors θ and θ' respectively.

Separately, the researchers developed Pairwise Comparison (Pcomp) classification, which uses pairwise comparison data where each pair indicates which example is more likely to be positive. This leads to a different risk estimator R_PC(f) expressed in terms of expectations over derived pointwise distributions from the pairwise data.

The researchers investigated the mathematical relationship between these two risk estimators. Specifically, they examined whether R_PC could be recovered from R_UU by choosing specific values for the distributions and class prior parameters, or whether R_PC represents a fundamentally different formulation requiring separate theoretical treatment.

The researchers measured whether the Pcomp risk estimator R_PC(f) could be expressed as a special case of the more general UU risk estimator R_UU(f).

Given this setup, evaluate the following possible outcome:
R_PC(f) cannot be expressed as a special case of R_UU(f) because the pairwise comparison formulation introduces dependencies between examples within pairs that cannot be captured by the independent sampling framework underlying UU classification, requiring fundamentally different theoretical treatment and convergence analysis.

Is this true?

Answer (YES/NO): NO